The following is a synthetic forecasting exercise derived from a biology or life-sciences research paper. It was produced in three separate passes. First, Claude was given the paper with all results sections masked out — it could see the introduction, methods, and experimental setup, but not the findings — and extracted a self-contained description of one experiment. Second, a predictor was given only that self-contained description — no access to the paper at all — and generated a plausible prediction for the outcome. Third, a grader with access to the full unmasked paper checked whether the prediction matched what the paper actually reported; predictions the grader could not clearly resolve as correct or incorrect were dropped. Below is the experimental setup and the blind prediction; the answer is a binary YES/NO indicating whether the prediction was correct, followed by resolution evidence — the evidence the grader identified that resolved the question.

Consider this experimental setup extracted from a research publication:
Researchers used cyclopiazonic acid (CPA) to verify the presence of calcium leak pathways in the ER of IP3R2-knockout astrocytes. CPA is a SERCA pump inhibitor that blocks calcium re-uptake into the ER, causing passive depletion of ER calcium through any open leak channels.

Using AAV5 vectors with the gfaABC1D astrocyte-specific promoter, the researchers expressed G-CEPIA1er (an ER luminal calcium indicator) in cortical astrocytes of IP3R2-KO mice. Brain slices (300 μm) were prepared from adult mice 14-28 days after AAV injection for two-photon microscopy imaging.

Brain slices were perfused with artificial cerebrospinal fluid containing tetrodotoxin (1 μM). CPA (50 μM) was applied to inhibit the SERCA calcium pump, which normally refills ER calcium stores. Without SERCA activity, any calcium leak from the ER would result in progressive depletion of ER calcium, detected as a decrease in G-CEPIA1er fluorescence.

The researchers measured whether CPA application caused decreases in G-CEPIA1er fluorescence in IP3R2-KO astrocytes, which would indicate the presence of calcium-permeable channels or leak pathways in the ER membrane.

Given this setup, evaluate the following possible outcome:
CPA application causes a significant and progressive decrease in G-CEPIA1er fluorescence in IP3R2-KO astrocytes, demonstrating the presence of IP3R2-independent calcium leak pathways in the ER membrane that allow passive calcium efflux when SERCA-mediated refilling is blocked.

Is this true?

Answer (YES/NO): YES